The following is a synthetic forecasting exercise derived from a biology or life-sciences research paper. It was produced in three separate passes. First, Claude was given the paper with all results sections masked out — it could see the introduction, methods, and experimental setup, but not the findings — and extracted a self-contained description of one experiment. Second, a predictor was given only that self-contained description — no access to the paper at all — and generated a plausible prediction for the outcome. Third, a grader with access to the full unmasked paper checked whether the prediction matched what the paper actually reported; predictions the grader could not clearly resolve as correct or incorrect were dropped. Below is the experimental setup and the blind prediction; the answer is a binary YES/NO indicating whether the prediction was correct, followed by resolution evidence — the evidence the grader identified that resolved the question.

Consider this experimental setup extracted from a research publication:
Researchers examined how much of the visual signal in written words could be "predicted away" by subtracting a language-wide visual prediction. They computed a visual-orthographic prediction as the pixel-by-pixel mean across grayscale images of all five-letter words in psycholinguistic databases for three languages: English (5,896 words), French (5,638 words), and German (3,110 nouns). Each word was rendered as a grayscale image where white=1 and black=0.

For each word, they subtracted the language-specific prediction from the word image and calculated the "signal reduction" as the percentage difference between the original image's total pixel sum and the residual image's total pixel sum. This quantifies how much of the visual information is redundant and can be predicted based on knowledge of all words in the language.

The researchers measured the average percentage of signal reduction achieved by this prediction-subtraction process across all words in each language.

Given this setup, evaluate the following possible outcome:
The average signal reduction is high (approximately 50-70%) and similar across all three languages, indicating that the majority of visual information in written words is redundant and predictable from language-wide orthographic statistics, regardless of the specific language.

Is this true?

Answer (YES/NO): NO